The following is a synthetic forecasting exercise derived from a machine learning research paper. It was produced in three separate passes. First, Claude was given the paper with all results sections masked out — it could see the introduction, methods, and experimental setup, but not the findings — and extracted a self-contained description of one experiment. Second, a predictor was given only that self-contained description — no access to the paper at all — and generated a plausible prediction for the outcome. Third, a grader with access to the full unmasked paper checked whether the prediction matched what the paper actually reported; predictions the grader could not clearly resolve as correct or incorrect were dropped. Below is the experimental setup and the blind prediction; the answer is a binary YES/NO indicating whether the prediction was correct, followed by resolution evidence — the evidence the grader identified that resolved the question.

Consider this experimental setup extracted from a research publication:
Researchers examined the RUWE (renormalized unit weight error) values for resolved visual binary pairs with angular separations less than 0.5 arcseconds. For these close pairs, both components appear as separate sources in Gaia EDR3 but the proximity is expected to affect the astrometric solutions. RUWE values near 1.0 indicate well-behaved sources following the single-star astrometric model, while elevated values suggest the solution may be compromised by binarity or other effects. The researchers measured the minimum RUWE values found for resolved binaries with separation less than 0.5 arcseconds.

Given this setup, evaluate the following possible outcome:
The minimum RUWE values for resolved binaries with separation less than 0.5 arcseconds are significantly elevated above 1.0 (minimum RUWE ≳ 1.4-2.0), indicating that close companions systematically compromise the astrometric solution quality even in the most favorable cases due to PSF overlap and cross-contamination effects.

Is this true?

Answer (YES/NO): NO